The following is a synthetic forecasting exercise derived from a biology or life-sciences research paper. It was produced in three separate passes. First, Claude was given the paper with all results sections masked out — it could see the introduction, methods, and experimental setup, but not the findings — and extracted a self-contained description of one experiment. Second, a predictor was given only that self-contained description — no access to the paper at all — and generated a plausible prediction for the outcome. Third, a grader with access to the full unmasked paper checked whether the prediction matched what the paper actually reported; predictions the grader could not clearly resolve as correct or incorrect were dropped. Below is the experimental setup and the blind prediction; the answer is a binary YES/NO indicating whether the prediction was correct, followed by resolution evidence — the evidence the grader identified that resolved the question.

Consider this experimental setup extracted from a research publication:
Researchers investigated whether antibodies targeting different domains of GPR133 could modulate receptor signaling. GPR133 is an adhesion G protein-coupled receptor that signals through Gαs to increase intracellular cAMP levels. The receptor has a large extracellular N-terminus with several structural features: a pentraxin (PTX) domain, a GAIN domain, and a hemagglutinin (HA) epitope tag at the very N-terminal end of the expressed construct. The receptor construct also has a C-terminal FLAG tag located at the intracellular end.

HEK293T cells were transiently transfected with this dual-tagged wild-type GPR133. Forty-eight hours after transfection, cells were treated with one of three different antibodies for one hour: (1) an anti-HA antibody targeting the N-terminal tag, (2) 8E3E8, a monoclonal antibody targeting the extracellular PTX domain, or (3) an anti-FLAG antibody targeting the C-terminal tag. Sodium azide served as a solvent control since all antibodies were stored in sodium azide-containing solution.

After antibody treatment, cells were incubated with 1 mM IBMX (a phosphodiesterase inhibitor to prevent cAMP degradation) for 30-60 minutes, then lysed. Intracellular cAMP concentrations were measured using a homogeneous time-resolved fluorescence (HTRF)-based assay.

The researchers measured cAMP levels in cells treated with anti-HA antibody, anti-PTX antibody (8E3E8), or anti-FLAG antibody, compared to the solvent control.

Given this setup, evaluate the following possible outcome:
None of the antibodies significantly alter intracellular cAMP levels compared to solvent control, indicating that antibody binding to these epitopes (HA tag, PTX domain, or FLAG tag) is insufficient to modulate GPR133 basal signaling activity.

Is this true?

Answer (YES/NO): NO